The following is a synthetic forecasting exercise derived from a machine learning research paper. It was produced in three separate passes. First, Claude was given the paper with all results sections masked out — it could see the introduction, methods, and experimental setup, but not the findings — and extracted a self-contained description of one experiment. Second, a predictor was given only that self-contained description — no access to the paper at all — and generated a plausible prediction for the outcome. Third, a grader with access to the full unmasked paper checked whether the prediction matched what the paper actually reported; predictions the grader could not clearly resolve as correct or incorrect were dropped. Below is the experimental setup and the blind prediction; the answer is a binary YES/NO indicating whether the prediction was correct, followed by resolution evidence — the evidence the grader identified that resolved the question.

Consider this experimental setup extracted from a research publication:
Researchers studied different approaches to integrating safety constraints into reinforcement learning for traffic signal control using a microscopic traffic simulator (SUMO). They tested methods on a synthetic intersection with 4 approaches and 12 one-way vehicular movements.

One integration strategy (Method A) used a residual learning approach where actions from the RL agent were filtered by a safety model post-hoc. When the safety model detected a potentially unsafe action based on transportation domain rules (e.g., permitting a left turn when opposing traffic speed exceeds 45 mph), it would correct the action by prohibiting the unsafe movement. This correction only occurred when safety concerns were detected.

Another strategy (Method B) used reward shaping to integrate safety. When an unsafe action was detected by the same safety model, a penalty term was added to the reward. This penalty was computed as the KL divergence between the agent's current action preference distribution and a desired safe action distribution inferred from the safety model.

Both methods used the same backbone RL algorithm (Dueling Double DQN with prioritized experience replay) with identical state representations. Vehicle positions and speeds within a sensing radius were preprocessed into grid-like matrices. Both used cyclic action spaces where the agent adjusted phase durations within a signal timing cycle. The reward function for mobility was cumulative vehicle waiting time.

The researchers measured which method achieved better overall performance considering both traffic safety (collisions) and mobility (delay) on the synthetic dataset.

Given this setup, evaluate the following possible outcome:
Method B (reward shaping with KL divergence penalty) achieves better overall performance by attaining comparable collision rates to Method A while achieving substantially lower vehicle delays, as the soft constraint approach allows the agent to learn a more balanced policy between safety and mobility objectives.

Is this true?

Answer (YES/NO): NO